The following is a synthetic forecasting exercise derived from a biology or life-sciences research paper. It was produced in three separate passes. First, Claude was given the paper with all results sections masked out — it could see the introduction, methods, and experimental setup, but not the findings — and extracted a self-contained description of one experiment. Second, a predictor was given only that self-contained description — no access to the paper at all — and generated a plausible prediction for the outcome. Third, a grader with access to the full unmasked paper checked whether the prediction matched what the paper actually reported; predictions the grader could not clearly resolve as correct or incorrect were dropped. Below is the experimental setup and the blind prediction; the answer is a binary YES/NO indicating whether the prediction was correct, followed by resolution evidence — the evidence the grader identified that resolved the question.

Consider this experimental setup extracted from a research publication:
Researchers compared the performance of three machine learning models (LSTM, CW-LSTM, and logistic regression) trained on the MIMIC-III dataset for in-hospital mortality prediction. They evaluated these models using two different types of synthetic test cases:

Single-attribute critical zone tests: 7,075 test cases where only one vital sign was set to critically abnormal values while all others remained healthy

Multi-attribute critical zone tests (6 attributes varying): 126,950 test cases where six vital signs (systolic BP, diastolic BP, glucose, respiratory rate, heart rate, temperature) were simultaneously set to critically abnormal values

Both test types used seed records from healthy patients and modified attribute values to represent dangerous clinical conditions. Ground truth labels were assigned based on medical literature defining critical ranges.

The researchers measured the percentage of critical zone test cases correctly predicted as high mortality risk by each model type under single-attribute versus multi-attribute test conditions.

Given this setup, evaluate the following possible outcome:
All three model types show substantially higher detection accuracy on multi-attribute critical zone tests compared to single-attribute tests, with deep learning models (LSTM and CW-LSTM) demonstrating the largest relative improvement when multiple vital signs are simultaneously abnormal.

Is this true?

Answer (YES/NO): NO